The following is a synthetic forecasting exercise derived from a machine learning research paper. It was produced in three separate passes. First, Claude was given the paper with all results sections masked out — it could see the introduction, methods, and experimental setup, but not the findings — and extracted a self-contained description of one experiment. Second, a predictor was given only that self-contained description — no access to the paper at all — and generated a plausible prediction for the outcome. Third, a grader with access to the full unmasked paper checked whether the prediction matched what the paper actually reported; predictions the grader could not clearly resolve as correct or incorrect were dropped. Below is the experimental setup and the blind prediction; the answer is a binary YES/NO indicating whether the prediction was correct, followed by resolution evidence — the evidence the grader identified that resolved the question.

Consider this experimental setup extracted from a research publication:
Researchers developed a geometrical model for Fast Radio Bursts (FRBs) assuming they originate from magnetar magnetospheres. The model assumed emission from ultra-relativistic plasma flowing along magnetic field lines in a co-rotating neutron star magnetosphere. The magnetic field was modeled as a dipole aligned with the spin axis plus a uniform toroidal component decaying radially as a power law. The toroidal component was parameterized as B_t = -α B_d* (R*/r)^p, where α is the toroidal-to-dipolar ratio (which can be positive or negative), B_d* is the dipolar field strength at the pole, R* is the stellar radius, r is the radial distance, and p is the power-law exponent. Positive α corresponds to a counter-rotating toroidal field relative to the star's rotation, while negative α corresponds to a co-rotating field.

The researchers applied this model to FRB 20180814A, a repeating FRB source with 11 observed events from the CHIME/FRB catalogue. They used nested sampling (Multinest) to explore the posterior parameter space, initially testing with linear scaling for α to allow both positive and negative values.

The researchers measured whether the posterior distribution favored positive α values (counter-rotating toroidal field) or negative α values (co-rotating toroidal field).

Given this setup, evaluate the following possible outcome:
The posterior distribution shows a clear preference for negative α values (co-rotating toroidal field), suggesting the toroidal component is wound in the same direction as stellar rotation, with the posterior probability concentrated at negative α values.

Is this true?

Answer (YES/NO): NO